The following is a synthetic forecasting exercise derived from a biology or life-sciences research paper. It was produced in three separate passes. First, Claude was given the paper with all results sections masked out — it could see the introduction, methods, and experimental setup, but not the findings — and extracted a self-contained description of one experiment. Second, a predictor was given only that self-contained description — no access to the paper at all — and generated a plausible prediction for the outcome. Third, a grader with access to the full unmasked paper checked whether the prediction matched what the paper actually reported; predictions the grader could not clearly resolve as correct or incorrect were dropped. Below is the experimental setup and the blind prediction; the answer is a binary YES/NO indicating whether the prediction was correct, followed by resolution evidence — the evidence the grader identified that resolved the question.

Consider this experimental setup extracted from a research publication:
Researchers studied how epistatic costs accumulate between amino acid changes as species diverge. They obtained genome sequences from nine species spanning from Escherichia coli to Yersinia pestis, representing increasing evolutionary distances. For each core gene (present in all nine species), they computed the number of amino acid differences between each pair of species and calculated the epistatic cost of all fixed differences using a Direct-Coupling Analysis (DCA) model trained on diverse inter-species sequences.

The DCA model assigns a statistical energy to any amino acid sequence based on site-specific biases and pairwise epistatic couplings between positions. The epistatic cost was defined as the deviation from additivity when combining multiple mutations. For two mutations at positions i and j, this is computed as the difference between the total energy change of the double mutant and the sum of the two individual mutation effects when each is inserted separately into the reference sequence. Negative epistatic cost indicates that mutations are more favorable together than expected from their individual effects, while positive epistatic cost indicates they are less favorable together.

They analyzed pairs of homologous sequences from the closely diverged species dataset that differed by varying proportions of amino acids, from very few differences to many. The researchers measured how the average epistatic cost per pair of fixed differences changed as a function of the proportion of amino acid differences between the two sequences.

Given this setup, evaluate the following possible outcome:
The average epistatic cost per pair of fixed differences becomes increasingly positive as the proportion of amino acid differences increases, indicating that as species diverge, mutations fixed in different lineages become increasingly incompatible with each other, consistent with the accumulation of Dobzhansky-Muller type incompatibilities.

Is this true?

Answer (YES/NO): NO